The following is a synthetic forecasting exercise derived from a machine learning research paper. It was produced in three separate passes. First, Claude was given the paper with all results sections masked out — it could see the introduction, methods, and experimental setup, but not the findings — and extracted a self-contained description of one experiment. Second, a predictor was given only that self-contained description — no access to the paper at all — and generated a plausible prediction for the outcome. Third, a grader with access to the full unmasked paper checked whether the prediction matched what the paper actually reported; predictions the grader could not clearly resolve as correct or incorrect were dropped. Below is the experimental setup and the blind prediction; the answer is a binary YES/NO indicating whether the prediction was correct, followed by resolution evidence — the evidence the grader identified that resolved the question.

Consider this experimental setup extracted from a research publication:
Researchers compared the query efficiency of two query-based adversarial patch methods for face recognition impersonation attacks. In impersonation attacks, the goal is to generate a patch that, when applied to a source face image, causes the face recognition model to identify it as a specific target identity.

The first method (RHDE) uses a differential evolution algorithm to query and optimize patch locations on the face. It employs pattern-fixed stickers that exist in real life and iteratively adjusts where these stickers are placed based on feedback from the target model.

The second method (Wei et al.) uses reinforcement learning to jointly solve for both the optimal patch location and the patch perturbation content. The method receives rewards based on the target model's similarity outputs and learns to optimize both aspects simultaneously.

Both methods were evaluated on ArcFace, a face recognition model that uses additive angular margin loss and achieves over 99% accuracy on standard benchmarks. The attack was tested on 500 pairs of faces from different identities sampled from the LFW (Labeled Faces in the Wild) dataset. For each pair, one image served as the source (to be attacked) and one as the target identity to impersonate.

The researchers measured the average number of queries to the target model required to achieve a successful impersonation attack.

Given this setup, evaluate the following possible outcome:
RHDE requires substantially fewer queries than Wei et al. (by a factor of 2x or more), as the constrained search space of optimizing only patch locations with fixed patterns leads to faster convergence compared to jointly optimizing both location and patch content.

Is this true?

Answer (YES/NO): NO